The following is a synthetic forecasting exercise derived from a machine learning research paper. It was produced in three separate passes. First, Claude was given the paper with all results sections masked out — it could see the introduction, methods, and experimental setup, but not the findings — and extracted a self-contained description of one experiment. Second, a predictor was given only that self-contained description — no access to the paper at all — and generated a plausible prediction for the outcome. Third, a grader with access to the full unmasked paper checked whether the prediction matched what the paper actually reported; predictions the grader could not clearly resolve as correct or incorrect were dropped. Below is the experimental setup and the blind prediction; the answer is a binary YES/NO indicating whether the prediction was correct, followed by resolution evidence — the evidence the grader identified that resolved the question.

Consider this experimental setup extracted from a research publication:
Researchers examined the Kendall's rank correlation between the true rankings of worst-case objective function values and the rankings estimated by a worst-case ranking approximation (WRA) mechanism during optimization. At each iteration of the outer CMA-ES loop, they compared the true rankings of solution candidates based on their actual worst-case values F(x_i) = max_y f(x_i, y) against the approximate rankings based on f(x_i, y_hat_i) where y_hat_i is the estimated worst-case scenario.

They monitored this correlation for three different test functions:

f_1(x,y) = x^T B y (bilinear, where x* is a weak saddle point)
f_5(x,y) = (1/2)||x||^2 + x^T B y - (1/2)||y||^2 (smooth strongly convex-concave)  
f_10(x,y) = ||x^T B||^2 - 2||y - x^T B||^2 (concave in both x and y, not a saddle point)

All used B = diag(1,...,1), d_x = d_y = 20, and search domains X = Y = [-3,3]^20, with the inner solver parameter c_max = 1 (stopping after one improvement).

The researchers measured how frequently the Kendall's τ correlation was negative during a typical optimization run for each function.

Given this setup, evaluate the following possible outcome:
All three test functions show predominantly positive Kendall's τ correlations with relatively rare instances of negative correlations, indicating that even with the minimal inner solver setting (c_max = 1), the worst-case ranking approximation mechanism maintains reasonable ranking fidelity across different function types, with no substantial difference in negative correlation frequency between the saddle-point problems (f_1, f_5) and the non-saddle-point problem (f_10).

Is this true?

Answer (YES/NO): NO